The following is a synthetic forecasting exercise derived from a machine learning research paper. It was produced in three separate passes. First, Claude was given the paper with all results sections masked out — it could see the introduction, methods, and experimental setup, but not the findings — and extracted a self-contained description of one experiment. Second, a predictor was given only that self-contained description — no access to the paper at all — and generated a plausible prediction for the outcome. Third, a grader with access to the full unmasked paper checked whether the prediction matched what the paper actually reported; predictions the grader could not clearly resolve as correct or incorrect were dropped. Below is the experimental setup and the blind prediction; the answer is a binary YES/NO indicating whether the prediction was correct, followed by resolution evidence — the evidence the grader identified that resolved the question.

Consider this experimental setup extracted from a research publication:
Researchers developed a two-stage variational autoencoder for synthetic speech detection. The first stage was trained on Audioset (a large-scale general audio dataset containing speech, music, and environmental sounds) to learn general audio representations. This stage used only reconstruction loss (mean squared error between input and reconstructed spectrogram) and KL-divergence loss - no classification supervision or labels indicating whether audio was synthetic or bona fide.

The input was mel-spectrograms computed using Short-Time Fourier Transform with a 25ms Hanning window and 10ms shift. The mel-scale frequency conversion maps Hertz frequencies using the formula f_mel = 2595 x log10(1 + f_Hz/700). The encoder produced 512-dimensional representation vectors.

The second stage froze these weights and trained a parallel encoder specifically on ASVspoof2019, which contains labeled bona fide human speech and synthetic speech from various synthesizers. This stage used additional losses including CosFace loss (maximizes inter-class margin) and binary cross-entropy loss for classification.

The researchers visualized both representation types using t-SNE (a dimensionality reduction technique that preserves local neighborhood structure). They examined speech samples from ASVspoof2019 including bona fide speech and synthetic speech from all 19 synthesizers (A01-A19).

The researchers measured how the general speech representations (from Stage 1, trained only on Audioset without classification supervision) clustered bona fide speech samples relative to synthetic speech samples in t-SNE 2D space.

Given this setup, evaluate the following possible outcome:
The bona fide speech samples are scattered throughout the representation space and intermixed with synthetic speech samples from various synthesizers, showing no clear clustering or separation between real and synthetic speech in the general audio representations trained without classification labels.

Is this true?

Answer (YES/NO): YES